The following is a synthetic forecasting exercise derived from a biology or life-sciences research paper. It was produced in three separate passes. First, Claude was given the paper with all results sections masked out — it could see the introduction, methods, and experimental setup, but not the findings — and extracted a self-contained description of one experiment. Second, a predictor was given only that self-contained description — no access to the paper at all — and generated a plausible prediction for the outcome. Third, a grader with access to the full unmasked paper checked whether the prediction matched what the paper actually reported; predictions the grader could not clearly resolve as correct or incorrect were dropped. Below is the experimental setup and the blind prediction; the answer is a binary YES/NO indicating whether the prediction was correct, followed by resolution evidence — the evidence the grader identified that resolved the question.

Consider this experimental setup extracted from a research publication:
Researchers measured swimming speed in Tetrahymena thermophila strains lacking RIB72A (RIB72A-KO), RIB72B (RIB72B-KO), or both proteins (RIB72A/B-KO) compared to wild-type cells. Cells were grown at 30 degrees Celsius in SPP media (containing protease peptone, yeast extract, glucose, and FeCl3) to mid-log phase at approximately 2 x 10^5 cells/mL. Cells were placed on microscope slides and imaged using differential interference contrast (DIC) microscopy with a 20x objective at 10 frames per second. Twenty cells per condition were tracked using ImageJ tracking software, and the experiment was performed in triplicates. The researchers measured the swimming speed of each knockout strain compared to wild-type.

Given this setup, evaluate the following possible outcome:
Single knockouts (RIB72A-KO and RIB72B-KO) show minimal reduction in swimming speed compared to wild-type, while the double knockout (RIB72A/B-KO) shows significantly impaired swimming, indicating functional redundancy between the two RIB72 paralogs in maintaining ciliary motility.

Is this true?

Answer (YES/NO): NO